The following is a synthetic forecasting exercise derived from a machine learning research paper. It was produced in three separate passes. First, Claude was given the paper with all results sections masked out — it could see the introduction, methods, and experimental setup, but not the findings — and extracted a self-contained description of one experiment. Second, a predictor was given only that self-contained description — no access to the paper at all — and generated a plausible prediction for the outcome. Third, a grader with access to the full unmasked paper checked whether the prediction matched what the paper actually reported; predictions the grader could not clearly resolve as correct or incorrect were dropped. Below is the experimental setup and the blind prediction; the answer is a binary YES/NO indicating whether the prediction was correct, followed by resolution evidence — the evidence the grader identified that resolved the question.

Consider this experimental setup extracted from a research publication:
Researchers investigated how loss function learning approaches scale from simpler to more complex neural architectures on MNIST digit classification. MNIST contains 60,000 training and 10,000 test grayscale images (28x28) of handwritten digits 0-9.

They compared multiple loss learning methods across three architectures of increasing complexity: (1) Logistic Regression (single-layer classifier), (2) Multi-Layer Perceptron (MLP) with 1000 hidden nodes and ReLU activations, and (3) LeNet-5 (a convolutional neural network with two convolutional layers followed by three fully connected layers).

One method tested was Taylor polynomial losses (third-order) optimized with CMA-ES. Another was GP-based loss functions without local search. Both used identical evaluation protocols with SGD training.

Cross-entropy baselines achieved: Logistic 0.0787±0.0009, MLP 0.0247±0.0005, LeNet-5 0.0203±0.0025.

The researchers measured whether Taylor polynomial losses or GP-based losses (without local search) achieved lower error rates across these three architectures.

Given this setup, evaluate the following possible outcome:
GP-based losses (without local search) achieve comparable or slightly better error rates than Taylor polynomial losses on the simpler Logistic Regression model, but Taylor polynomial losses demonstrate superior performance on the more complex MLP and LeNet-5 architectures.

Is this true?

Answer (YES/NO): NO